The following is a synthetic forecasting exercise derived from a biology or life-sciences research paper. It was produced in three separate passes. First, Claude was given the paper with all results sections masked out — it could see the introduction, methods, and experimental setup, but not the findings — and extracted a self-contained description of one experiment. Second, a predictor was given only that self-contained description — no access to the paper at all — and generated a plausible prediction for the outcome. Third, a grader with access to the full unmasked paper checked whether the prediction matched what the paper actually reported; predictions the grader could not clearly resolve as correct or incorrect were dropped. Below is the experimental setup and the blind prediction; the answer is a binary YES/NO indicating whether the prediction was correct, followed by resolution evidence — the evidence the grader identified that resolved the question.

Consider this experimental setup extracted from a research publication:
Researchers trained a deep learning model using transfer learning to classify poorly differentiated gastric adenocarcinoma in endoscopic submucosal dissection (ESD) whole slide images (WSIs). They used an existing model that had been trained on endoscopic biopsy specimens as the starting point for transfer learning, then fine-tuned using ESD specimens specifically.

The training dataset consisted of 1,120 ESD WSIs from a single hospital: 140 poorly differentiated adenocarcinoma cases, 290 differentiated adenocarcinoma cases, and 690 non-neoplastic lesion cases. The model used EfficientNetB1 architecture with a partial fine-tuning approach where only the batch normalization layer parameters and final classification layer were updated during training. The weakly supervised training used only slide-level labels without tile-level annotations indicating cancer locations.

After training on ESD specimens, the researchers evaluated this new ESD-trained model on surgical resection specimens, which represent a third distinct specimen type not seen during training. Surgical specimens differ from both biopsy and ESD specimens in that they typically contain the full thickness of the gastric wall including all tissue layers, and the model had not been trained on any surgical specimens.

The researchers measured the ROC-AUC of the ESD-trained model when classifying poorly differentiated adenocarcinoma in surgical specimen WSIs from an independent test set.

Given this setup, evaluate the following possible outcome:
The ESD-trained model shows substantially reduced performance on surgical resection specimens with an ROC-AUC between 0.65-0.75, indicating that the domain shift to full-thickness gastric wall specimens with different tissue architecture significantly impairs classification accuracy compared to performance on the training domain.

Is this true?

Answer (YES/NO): NO